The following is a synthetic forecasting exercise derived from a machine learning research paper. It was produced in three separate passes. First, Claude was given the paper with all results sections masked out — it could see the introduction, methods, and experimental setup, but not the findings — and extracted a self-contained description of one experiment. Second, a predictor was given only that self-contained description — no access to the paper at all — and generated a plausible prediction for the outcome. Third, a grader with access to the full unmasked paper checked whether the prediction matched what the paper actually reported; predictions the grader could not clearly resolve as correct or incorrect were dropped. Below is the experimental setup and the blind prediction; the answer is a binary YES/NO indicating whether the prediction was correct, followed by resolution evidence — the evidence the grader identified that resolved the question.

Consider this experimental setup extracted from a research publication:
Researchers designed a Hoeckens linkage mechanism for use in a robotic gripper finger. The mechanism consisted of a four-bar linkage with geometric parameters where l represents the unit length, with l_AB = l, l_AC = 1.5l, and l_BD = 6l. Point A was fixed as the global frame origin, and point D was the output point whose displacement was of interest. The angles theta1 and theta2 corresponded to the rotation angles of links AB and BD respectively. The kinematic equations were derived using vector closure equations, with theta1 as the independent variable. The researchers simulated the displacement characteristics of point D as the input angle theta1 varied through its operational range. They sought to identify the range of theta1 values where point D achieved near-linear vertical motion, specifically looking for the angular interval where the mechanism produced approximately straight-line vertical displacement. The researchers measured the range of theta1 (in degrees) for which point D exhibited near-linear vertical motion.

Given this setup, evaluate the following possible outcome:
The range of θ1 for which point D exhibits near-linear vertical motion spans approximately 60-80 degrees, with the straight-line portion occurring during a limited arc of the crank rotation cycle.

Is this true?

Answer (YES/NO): NO